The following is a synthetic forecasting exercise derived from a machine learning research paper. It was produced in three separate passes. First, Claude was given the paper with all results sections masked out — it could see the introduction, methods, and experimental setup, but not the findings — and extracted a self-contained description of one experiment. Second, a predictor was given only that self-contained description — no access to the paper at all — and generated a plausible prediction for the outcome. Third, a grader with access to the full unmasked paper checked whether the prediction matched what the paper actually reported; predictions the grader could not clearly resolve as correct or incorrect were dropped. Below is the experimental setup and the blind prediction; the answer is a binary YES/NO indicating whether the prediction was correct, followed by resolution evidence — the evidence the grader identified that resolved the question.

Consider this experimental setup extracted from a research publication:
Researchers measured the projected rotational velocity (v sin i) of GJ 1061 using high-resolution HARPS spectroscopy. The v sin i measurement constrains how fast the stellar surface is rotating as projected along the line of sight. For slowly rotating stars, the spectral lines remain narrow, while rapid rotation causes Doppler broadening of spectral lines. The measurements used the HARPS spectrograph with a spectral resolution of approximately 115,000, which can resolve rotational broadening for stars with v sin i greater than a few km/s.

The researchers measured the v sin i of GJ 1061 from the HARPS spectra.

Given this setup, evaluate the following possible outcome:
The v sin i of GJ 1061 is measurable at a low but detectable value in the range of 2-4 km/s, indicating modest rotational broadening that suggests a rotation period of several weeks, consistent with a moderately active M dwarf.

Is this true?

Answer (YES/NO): NO